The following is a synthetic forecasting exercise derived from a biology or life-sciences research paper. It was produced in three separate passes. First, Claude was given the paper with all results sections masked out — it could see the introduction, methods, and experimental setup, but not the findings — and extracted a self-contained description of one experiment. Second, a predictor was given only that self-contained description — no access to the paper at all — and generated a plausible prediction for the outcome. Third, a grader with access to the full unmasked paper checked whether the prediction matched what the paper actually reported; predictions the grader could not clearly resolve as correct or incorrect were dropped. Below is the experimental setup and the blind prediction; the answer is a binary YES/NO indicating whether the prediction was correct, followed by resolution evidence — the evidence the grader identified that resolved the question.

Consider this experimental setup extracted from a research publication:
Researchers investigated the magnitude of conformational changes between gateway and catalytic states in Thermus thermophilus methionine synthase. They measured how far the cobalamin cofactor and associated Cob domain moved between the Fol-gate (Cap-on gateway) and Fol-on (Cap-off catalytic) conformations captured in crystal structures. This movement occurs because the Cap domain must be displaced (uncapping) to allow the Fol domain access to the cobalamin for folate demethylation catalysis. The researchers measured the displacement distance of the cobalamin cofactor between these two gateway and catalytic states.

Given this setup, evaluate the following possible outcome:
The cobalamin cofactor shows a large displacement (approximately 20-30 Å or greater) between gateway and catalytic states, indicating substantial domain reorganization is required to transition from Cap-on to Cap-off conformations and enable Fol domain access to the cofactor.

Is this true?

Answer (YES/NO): YES